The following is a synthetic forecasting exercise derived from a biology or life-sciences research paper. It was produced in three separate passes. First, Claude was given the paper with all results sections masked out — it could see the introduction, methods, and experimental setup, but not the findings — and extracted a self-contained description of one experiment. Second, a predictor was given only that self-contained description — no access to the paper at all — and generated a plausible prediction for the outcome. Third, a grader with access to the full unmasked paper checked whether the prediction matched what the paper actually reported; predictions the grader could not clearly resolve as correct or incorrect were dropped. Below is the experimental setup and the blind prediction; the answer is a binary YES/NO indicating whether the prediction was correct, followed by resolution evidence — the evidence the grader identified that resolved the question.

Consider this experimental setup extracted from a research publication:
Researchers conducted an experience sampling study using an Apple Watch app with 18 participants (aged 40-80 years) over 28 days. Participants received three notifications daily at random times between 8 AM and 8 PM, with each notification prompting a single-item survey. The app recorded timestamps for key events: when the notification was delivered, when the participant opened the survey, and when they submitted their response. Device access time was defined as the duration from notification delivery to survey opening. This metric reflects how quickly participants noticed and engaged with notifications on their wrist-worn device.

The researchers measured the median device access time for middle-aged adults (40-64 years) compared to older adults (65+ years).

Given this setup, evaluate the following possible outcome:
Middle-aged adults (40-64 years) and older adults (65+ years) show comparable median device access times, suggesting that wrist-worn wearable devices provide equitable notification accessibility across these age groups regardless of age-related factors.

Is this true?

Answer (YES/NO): YES